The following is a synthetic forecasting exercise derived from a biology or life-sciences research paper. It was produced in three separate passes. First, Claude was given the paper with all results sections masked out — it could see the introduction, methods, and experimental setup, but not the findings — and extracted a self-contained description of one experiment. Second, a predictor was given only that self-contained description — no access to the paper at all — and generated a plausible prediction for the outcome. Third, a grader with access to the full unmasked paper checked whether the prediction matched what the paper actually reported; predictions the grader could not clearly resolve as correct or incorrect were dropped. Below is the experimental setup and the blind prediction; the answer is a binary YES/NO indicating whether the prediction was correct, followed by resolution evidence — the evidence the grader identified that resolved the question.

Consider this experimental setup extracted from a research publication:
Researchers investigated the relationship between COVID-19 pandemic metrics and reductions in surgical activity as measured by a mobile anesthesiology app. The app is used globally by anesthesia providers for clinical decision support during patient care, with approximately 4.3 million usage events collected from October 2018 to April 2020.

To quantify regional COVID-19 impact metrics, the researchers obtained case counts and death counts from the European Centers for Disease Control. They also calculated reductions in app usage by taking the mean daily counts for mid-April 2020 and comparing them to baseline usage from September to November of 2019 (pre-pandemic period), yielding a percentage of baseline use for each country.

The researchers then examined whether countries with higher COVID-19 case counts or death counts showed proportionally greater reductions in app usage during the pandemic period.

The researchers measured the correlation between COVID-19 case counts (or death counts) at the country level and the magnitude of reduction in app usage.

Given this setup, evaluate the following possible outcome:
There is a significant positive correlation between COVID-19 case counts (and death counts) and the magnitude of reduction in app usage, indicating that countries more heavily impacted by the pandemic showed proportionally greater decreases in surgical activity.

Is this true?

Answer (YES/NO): NO